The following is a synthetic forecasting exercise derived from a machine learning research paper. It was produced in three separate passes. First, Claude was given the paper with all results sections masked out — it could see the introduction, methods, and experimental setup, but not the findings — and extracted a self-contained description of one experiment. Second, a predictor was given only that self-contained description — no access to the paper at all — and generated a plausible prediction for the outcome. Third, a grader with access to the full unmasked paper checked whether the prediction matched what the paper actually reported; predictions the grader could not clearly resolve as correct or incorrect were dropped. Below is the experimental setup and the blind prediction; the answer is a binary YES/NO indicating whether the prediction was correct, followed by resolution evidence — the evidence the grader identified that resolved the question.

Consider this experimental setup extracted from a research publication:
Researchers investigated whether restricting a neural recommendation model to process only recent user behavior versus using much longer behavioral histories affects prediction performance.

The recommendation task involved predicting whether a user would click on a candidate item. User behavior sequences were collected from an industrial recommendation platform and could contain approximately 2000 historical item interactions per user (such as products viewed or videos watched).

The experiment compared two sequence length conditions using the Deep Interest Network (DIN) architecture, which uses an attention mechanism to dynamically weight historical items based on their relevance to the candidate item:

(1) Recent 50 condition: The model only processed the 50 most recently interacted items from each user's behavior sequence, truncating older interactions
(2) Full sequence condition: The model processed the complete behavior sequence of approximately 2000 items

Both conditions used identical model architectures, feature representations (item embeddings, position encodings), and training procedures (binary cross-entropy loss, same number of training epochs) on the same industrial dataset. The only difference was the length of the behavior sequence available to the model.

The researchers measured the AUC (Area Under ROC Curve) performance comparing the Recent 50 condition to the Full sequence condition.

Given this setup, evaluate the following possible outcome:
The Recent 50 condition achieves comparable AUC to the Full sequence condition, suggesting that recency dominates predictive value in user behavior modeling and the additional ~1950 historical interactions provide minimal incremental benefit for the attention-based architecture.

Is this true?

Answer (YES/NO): NO